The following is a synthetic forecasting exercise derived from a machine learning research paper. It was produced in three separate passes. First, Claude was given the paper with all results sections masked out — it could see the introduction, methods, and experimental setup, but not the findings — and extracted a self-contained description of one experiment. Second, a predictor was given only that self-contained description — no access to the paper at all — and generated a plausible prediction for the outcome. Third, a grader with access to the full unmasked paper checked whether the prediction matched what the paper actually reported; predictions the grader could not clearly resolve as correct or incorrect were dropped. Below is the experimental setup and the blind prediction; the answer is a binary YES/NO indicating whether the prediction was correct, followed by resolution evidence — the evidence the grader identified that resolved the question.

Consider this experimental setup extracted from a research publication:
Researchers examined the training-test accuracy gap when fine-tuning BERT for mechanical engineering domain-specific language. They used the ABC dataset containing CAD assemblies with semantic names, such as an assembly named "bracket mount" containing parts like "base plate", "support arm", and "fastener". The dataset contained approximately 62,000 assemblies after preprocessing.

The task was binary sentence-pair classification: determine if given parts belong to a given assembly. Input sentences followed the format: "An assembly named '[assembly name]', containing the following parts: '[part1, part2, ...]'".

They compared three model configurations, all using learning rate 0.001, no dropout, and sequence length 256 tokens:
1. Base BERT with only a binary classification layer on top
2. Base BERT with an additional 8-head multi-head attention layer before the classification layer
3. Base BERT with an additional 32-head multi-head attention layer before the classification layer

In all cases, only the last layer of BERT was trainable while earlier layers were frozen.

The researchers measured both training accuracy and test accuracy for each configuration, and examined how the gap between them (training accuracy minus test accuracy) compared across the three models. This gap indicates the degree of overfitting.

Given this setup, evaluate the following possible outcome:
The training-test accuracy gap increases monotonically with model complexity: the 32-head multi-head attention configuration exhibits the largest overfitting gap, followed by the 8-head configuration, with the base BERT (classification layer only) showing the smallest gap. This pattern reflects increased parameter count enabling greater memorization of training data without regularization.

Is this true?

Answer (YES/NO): YES